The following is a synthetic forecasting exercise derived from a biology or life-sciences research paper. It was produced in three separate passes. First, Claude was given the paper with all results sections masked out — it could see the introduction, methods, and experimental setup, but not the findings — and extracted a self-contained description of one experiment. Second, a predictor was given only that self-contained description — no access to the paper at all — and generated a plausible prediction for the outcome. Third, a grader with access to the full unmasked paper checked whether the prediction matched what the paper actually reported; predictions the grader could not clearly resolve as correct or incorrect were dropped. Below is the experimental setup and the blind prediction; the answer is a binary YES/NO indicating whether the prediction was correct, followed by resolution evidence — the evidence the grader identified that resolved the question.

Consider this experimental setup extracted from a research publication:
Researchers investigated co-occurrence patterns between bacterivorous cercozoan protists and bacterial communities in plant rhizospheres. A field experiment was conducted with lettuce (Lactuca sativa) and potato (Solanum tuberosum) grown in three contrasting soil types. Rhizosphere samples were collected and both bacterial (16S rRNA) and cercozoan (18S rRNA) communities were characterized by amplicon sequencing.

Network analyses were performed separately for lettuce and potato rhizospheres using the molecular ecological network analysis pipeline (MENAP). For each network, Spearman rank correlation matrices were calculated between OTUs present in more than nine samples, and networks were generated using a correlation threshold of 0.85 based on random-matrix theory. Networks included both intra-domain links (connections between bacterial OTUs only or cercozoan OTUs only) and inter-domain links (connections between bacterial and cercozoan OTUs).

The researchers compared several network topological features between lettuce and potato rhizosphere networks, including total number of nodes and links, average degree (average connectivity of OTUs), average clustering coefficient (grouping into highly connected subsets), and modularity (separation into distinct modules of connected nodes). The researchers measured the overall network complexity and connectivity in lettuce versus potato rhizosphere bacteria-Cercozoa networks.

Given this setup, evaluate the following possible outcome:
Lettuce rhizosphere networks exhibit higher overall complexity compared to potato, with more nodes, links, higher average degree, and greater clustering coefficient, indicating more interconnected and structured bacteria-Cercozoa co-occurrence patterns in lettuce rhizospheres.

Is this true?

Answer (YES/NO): NO